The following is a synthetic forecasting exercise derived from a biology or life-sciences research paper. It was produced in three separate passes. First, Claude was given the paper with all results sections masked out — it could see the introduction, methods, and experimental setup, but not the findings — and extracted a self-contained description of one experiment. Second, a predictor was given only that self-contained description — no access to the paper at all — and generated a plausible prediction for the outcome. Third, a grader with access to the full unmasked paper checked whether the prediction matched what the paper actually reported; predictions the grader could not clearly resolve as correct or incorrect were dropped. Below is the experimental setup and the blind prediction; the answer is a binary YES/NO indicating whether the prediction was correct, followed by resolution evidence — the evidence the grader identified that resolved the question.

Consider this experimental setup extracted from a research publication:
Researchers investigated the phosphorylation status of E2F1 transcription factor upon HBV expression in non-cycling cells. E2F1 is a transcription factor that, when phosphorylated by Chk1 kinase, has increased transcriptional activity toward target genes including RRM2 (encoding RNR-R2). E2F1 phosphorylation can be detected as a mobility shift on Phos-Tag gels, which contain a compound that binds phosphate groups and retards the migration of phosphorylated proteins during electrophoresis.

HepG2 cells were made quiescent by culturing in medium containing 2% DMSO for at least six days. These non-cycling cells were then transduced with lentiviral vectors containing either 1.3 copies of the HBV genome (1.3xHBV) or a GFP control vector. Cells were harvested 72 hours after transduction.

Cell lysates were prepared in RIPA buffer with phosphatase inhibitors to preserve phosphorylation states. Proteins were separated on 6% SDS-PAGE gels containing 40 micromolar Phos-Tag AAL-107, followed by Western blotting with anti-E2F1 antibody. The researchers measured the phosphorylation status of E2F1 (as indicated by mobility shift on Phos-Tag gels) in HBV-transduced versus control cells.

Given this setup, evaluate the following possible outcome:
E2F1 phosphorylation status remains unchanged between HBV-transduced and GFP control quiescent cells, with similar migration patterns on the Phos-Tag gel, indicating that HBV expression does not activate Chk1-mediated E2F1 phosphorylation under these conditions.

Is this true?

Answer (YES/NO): NO